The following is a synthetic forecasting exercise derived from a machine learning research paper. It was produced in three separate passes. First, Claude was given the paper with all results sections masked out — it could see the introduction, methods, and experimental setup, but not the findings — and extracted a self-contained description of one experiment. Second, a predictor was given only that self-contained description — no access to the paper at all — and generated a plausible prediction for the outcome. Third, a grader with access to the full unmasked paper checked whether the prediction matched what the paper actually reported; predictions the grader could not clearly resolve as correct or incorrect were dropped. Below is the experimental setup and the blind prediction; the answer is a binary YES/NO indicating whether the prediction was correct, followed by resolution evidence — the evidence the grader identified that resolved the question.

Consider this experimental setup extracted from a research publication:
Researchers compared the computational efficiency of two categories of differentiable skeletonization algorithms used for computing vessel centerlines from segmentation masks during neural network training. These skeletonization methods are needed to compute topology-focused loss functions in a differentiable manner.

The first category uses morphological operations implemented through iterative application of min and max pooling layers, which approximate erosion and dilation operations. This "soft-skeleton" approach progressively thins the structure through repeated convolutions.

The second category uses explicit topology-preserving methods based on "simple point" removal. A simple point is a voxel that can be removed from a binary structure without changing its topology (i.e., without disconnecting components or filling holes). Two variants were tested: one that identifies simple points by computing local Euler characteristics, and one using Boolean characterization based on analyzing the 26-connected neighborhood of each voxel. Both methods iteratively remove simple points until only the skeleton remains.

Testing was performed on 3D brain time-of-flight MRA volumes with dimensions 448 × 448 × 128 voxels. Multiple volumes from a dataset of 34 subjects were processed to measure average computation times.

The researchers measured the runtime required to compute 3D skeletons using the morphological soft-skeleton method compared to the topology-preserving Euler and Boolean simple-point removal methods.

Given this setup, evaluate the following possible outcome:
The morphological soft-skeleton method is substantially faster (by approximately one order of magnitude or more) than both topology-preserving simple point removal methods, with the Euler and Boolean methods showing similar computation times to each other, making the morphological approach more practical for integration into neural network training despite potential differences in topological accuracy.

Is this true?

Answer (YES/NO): NO